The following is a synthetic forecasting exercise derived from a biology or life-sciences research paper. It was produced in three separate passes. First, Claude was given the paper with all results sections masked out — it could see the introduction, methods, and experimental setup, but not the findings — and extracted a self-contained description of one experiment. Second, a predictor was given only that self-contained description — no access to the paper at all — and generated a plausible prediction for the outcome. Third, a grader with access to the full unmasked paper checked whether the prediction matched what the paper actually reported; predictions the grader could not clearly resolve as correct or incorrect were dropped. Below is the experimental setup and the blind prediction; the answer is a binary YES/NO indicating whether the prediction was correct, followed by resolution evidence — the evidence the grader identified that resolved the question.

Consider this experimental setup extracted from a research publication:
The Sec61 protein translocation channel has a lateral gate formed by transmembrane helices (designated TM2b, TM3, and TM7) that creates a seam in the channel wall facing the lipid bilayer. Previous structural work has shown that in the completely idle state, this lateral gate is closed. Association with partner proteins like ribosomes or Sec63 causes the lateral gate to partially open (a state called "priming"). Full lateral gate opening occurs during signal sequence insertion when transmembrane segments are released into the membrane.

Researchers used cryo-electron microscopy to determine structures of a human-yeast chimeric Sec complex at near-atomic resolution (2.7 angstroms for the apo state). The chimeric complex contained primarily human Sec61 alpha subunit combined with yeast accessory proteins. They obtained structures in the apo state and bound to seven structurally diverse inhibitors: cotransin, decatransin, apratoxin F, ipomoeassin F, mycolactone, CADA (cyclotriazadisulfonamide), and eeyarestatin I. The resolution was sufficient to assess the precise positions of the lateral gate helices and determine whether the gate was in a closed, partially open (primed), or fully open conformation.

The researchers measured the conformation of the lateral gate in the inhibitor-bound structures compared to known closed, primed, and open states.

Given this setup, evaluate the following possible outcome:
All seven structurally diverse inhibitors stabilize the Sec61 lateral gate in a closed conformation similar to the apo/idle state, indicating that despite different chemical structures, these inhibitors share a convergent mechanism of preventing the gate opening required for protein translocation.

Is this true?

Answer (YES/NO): NO